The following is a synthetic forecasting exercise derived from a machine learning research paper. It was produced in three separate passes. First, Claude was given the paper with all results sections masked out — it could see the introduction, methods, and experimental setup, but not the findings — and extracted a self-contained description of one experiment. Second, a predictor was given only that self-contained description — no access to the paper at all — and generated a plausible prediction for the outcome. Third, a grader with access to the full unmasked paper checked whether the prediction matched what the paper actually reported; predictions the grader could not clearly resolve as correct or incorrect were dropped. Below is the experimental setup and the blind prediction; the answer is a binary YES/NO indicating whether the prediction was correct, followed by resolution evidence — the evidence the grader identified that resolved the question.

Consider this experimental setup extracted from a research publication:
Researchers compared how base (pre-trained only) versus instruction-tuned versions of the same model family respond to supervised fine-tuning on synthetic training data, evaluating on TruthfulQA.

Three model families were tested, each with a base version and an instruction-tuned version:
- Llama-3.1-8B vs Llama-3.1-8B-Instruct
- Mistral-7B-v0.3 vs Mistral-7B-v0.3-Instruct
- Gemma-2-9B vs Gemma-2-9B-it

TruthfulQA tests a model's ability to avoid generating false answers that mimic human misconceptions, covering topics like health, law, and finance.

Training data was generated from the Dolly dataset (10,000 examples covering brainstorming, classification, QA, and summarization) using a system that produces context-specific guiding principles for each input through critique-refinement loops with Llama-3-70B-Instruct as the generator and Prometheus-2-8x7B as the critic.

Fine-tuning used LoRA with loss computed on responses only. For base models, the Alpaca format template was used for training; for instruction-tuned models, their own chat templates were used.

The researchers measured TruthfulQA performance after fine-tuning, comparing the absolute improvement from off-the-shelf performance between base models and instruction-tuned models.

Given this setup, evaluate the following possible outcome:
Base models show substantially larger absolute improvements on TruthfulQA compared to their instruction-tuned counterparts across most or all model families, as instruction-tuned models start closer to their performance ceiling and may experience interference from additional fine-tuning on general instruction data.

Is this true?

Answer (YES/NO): YES